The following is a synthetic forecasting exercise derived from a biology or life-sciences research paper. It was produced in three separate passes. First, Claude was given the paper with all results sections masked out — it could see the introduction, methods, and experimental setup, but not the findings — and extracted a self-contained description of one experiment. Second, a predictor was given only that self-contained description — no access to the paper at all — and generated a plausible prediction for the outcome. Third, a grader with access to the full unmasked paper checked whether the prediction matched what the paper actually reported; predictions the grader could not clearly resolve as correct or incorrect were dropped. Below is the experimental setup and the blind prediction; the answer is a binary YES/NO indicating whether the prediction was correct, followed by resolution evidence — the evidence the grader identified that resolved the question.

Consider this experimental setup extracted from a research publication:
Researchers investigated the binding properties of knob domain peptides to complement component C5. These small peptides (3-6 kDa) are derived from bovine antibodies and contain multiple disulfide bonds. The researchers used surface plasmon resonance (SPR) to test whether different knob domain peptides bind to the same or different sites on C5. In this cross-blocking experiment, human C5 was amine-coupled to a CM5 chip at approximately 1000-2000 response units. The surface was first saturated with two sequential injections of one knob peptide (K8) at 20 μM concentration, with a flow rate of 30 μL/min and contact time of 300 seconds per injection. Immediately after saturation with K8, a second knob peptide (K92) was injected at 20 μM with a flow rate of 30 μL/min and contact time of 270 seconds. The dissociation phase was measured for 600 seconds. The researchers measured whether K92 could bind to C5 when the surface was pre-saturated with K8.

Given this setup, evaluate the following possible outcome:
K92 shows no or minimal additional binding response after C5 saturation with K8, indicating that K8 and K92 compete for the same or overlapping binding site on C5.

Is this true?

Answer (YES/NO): NO